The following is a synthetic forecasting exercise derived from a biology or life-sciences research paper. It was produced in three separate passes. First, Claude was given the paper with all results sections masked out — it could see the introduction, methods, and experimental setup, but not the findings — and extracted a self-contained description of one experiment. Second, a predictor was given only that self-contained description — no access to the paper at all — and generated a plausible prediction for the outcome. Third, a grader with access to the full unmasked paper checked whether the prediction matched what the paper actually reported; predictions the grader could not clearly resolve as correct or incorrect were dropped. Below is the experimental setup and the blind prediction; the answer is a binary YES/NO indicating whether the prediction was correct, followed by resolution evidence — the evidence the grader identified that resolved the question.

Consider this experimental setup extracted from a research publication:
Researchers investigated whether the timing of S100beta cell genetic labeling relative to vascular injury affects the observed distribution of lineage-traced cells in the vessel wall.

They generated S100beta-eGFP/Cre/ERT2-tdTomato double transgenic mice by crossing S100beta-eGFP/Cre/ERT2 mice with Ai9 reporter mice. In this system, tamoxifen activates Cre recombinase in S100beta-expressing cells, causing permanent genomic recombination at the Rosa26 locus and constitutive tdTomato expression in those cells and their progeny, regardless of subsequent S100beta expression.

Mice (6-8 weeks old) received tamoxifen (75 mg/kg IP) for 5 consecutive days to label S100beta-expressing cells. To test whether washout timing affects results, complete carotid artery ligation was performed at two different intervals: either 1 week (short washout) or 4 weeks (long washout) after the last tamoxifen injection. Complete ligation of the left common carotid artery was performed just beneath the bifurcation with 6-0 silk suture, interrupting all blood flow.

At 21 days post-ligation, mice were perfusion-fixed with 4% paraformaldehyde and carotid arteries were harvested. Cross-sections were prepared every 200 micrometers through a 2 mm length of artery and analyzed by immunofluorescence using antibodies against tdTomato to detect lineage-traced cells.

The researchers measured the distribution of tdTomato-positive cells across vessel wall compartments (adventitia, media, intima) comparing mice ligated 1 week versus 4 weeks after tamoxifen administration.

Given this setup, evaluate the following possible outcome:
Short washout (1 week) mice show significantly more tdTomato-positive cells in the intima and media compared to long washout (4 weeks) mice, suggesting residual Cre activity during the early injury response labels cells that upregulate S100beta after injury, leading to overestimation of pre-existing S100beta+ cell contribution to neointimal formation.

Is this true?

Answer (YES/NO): NO